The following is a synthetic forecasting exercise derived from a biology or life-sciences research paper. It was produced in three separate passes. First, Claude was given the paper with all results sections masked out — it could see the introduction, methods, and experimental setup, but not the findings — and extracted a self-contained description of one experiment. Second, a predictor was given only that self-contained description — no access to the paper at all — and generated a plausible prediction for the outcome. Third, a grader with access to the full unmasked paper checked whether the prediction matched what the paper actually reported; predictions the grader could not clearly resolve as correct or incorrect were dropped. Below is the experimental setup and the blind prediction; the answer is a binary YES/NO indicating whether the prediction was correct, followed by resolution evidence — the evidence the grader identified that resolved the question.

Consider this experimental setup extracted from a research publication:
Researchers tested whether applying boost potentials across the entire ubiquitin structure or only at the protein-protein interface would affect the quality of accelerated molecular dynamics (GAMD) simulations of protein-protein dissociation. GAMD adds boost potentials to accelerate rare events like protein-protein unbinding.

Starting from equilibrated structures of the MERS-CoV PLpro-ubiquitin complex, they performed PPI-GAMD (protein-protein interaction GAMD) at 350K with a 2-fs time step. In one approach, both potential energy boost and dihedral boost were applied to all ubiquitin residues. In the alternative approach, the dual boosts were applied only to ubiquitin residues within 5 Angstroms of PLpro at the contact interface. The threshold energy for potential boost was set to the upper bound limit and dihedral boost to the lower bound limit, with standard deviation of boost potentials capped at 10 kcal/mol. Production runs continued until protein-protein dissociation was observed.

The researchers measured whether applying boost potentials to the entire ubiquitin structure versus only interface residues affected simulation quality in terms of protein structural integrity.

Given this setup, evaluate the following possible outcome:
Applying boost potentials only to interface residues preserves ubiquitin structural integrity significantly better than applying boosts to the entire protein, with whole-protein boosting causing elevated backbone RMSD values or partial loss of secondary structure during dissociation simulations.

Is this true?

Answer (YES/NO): YES